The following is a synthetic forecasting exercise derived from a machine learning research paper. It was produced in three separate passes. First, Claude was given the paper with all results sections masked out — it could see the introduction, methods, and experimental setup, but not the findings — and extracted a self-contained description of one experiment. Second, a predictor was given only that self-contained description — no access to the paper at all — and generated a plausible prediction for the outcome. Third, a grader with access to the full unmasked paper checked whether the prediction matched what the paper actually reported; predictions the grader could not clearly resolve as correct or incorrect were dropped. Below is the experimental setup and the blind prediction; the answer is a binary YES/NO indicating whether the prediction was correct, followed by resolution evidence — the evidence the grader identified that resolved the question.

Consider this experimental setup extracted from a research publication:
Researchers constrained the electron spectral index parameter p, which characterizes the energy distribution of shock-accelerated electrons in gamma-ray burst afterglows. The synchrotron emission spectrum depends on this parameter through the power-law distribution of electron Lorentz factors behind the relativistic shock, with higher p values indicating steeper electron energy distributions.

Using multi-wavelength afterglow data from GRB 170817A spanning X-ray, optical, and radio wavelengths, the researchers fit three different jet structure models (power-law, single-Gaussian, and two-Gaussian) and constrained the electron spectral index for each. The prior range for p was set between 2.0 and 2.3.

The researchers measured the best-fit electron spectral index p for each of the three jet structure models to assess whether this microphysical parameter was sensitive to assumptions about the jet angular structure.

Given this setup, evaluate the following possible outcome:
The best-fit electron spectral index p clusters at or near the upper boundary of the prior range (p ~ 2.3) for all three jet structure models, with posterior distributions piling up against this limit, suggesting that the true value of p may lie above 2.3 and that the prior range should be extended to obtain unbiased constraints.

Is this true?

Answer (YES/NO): NO